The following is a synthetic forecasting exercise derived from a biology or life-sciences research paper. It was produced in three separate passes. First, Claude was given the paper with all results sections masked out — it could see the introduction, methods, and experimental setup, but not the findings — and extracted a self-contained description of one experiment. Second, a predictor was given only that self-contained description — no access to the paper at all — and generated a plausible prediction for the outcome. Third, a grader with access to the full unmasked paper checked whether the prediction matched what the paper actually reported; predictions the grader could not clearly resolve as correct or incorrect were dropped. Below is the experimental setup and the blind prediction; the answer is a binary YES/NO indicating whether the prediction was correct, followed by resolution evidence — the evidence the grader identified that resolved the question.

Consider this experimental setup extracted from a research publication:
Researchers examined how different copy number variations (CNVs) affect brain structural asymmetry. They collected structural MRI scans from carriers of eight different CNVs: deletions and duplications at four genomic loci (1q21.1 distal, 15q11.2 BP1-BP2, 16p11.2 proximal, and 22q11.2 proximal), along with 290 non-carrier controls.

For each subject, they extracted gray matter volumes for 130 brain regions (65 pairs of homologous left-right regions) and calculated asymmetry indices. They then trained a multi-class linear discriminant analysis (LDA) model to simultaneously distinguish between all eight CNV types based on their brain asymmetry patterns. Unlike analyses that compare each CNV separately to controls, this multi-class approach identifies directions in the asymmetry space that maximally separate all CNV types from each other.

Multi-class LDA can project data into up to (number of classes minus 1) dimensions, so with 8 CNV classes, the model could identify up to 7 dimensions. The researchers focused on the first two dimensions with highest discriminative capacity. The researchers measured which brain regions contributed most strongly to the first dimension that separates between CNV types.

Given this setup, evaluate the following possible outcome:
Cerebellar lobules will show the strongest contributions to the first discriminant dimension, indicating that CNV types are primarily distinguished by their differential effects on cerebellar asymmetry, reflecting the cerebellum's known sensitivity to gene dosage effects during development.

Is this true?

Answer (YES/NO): NO